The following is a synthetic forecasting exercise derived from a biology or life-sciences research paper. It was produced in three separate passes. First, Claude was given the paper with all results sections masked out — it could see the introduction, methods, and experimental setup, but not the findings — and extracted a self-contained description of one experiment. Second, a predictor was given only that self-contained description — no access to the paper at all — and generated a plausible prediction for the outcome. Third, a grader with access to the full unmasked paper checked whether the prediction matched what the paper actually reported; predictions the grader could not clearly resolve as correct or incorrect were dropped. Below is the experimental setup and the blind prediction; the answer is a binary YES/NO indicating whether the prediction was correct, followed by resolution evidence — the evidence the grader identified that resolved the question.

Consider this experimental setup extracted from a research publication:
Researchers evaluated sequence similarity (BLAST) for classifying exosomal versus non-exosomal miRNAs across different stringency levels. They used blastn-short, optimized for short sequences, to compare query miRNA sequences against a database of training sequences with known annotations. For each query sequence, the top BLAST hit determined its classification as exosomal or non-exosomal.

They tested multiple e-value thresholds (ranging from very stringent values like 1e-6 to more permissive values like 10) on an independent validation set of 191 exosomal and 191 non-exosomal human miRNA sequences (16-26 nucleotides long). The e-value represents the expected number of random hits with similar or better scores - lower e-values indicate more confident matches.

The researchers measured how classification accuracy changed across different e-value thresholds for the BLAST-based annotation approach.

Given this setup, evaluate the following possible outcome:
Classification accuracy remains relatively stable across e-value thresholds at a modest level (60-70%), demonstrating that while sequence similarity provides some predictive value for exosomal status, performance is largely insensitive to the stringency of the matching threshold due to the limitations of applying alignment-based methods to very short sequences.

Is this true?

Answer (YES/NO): NO